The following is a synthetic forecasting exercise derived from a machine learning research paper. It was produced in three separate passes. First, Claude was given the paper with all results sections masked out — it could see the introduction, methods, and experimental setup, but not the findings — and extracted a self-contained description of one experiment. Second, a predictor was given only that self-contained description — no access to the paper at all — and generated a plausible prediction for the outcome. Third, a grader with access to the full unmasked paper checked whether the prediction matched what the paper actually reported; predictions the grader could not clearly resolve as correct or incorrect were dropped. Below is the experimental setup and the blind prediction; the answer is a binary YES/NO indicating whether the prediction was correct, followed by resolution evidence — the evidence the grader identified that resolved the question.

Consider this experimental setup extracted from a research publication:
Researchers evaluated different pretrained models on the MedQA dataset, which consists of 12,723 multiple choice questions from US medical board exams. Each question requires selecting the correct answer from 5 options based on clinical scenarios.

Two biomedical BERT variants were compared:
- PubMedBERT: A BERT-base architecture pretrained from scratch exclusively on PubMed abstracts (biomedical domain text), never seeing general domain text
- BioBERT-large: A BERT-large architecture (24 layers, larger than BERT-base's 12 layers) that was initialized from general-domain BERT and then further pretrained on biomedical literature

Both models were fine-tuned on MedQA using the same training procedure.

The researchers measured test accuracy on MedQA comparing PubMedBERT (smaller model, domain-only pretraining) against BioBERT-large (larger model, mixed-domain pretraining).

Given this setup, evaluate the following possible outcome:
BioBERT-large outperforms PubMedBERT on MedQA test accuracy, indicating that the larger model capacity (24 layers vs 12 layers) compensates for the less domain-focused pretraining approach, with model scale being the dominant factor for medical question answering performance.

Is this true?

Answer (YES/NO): YES